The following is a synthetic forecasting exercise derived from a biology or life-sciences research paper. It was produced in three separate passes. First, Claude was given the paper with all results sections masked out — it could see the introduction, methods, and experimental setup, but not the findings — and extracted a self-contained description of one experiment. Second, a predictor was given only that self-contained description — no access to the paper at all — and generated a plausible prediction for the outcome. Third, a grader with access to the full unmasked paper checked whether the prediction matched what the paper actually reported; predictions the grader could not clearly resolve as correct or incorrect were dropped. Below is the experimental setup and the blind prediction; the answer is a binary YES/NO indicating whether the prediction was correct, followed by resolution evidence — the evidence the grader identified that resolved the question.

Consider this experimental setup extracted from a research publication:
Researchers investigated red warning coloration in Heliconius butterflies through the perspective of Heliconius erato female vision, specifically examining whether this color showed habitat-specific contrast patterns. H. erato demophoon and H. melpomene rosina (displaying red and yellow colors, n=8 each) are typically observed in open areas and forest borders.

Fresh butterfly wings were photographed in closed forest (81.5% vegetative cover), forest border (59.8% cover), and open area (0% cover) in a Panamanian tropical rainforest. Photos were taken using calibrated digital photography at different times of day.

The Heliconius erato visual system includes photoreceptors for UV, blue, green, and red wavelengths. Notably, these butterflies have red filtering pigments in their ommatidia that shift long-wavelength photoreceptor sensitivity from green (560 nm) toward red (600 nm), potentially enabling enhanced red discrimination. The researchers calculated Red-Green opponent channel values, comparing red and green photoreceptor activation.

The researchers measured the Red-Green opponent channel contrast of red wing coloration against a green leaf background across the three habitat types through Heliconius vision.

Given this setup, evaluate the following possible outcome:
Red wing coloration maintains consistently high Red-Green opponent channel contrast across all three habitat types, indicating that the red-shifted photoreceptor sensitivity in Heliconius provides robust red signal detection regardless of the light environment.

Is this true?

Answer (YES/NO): NO